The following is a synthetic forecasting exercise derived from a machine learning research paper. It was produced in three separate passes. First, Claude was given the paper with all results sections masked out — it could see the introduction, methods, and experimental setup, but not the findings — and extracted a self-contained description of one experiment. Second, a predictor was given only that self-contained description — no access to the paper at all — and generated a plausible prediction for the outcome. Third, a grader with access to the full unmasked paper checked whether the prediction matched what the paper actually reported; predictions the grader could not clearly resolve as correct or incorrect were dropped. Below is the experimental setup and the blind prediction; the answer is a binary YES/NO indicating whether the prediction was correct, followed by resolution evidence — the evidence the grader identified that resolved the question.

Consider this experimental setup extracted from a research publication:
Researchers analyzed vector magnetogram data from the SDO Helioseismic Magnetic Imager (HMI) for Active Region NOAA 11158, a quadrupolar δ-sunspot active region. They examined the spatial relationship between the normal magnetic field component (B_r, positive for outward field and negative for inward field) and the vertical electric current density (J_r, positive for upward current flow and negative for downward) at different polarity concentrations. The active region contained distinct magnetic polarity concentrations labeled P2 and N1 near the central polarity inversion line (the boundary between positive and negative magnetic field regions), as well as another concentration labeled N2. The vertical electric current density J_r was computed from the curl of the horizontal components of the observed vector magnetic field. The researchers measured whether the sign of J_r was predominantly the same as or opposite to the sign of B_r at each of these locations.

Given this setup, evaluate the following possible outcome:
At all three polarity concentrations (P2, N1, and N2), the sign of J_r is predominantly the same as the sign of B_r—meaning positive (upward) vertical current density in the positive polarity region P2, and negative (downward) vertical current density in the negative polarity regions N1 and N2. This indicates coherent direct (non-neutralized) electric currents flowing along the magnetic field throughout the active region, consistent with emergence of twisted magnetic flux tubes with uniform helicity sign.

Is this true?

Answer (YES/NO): NO